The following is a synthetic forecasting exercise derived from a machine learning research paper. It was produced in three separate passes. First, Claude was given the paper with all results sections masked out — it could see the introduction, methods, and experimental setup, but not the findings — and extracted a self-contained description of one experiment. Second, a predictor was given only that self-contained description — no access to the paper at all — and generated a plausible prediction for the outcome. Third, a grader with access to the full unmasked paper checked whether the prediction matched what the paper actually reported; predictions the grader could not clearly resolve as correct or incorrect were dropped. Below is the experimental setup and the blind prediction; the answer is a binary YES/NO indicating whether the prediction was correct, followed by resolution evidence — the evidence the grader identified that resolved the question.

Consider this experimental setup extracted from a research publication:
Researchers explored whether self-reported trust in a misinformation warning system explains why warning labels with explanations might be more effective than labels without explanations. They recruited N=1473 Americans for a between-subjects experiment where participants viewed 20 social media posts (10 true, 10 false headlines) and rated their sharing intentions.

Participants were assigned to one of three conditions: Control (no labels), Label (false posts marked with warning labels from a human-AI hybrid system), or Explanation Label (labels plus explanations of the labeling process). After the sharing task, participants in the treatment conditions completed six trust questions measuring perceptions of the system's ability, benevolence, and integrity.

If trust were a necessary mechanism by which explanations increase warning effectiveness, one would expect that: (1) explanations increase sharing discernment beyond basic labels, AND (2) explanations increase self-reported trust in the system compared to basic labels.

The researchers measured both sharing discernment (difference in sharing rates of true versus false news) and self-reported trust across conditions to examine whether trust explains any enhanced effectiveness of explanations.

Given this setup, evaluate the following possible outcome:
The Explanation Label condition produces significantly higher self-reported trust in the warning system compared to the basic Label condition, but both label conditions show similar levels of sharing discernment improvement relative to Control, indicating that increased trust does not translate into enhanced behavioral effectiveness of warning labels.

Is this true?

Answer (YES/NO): NO